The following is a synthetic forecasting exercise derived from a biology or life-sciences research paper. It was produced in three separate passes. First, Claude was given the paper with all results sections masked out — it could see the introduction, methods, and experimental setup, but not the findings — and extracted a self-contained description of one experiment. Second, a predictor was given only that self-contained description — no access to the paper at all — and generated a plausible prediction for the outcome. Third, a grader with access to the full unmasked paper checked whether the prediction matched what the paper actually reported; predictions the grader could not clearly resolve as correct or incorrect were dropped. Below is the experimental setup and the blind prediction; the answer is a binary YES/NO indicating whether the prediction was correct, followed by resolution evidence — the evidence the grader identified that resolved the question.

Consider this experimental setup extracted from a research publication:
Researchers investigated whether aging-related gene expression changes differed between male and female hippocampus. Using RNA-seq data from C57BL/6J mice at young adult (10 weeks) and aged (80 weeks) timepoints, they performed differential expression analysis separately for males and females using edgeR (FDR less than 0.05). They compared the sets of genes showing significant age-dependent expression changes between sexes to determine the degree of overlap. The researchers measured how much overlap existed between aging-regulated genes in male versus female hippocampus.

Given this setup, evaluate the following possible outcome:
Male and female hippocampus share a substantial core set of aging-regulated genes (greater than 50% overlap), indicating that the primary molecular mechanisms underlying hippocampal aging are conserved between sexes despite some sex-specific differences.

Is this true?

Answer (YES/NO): NO